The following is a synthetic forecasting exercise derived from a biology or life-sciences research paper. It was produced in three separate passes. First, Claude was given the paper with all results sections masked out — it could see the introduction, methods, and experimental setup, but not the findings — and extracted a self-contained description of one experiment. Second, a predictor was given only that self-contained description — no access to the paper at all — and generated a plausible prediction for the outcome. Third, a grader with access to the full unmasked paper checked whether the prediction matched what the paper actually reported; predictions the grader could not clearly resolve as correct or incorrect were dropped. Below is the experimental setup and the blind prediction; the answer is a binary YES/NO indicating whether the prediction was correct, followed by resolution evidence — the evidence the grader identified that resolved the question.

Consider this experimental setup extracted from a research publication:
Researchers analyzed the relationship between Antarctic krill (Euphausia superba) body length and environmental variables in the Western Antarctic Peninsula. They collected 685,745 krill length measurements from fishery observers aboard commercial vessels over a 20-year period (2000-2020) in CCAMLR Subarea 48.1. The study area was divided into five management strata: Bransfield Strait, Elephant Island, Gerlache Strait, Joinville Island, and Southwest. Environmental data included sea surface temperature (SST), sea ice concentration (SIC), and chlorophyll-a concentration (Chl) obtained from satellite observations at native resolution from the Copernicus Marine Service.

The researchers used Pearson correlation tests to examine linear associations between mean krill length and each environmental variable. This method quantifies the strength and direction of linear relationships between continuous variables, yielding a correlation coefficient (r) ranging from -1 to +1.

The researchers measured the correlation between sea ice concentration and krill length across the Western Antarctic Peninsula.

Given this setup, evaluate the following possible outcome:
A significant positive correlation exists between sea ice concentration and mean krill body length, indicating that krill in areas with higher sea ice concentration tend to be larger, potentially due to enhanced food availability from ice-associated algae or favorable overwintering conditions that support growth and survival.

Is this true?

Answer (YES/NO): NO